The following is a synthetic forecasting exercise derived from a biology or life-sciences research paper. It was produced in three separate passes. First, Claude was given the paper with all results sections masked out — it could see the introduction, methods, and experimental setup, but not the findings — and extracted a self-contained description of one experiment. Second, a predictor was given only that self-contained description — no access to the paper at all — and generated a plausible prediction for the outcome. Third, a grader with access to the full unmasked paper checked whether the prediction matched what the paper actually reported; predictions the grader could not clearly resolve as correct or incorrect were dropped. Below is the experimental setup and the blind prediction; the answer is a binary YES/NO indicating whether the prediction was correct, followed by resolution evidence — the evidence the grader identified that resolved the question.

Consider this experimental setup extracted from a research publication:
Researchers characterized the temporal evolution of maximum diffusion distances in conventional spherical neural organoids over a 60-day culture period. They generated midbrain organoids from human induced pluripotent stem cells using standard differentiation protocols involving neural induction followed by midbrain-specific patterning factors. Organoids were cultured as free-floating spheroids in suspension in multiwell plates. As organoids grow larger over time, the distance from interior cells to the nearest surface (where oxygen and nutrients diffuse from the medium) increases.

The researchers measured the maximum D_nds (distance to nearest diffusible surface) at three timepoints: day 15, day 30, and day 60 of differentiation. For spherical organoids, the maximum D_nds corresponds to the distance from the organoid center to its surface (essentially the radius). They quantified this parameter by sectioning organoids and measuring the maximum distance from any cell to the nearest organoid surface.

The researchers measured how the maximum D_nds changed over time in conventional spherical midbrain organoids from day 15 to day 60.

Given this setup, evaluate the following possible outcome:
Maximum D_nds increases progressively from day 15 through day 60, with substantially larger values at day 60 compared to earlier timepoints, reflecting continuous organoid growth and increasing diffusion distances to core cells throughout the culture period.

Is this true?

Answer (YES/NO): YES